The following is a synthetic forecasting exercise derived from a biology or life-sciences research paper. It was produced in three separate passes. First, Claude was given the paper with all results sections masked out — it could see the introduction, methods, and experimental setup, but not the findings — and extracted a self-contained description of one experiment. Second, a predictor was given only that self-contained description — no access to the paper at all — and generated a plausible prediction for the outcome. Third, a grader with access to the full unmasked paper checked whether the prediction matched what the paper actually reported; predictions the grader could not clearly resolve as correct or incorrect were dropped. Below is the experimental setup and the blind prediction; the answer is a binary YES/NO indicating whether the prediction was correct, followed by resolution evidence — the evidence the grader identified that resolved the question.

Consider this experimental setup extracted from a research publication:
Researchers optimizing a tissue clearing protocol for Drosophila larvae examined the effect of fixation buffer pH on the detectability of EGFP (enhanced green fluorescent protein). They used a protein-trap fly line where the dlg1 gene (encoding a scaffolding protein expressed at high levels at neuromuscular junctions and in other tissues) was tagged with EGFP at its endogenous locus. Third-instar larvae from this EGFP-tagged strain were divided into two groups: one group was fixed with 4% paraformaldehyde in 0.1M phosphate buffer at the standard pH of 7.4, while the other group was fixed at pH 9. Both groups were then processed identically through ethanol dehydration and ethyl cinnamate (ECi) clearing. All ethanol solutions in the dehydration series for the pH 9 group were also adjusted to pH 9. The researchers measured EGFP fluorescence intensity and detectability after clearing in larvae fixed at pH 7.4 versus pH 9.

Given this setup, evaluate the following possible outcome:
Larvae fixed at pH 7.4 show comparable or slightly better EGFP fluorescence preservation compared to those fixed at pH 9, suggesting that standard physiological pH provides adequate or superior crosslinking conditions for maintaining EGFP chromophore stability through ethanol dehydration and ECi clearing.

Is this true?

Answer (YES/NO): NO